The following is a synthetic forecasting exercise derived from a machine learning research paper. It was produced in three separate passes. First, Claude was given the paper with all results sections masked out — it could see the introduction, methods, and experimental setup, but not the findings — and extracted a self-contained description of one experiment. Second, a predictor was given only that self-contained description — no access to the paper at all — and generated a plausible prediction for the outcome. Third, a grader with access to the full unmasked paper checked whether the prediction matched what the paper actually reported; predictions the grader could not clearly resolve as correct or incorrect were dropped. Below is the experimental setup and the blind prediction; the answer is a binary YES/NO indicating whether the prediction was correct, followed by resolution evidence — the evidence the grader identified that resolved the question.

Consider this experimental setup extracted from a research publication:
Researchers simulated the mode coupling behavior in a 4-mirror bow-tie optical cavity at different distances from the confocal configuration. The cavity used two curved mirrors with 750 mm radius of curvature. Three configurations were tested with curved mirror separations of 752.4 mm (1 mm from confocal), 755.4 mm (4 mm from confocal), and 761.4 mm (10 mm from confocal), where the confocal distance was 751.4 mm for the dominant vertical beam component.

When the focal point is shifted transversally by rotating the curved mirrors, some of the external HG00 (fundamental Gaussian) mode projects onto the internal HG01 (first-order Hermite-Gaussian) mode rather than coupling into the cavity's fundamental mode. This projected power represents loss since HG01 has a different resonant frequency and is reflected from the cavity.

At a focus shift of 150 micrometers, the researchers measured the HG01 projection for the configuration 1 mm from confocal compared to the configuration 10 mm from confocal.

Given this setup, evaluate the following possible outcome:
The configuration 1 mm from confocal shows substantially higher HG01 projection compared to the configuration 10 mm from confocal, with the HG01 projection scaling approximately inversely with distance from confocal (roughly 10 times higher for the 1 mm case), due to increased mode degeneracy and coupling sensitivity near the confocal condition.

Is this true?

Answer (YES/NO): NO